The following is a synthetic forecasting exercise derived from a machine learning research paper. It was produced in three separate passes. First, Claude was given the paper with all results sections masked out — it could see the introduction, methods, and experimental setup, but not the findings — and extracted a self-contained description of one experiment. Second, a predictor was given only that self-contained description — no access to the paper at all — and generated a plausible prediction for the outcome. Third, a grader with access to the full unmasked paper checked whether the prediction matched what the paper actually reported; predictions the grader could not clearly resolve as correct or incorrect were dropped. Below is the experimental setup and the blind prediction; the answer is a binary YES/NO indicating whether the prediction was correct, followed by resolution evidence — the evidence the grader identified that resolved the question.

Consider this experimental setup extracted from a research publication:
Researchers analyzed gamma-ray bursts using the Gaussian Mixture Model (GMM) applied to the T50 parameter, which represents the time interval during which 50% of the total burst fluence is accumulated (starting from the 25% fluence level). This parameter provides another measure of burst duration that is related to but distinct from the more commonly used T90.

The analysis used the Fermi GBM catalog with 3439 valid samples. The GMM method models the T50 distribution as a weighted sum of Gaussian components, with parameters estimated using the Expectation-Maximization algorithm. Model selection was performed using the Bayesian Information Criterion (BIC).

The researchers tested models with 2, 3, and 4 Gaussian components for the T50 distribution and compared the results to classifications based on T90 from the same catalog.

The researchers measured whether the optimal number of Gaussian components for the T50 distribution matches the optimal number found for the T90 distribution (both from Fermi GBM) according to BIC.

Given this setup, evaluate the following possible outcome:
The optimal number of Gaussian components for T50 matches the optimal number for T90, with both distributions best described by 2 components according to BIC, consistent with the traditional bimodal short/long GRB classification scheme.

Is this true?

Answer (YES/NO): YES